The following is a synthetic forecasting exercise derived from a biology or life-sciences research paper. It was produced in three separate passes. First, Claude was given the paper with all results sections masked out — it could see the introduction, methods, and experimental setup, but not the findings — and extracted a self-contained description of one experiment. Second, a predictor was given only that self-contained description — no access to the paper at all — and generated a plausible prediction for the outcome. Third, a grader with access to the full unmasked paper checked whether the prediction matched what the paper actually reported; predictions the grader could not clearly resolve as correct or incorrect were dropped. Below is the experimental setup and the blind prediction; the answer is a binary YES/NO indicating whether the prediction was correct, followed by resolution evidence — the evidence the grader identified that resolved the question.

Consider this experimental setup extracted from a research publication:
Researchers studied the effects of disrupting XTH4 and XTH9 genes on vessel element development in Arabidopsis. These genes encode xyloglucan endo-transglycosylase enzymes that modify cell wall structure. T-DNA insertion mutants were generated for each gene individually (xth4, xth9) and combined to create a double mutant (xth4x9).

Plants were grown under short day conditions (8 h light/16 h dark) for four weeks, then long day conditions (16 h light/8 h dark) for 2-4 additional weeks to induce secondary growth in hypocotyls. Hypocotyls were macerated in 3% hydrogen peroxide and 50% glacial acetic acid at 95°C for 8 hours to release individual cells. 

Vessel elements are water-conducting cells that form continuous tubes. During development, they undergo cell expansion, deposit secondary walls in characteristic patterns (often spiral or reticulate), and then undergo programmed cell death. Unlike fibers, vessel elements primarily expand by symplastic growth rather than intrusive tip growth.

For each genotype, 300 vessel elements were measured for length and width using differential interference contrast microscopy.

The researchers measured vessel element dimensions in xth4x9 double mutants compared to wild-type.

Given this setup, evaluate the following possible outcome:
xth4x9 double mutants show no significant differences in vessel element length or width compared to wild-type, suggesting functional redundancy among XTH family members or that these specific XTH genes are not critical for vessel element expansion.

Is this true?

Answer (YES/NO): NO